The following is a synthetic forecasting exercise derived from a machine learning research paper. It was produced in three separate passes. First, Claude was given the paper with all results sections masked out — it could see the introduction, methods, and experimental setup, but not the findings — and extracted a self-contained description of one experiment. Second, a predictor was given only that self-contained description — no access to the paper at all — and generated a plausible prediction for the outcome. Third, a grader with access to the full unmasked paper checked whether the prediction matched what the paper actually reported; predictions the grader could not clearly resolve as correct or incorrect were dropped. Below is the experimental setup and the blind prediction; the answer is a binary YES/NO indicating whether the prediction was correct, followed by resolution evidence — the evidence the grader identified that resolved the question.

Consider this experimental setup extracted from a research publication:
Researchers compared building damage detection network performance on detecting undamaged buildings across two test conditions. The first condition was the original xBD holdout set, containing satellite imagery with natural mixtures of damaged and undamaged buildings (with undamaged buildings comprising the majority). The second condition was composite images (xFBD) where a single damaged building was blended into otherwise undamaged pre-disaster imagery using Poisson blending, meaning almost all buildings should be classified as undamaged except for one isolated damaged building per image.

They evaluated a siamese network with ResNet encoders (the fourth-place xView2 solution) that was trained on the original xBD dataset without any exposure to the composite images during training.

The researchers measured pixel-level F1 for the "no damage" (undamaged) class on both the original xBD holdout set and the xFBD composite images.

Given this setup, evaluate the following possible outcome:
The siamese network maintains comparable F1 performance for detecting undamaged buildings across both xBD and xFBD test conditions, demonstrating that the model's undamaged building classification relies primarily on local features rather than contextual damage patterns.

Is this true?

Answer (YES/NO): NO